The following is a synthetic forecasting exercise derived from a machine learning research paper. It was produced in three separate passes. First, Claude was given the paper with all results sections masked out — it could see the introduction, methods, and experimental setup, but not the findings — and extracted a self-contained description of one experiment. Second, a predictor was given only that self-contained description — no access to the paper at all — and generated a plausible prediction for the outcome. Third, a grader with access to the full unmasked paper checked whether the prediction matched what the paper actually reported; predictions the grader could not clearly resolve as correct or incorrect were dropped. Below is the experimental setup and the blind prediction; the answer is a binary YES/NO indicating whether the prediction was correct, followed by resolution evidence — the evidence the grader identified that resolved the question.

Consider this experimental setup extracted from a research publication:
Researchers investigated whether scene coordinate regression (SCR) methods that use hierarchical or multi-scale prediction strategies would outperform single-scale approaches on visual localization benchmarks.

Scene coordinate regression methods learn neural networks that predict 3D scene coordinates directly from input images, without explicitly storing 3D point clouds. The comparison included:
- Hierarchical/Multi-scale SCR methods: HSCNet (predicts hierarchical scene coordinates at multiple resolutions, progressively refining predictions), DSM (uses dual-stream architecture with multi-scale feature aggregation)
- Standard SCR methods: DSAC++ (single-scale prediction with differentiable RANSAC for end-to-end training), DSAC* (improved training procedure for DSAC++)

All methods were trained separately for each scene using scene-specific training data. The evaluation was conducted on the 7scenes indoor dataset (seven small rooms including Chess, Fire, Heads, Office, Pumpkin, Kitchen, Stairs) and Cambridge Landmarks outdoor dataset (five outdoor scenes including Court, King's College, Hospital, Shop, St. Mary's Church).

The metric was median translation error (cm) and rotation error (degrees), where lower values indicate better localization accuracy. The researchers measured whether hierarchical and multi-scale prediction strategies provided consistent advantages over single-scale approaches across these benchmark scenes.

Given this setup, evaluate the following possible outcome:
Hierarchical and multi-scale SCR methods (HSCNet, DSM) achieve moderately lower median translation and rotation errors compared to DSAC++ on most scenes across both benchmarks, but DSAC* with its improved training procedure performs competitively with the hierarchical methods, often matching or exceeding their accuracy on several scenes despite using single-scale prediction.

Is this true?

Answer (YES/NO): NO